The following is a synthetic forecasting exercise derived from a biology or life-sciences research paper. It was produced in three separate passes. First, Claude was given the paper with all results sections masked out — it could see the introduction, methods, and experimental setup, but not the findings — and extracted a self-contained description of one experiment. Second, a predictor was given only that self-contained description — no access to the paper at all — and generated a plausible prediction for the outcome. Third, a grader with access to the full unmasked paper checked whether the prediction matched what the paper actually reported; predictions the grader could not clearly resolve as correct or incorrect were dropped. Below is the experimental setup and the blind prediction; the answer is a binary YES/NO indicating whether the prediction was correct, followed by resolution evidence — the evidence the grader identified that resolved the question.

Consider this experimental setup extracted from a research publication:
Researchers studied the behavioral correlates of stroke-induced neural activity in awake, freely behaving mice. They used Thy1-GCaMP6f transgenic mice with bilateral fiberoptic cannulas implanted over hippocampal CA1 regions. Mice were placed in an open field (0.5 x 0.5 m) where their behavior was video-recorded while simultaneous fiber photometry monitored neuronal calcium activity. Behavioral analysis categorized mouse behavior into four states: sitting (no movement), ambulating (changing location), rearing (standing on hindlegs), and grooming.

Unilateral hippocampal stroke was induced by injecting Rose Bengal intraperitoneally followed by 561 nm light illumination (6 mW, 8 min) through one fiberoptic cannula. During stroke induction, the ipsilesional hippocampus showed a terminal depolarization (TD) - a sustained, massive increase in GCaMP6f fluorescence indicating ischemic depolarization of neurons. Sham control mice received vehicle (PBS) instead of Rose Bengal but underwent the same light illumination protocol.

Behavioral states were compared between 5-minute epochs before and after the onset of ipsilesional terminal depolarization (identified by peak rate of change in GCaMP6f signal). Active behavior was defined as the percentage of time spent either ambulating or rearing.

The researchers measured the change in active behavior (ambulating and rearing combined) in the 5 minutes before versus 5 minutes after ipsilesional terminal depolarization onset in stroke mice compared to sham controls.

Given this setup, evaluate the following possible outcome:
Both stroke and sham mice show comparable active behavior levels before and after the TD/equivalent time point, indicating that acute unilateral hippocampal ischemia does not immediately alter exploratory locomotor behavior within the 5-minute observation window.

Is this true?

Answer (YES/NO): NO